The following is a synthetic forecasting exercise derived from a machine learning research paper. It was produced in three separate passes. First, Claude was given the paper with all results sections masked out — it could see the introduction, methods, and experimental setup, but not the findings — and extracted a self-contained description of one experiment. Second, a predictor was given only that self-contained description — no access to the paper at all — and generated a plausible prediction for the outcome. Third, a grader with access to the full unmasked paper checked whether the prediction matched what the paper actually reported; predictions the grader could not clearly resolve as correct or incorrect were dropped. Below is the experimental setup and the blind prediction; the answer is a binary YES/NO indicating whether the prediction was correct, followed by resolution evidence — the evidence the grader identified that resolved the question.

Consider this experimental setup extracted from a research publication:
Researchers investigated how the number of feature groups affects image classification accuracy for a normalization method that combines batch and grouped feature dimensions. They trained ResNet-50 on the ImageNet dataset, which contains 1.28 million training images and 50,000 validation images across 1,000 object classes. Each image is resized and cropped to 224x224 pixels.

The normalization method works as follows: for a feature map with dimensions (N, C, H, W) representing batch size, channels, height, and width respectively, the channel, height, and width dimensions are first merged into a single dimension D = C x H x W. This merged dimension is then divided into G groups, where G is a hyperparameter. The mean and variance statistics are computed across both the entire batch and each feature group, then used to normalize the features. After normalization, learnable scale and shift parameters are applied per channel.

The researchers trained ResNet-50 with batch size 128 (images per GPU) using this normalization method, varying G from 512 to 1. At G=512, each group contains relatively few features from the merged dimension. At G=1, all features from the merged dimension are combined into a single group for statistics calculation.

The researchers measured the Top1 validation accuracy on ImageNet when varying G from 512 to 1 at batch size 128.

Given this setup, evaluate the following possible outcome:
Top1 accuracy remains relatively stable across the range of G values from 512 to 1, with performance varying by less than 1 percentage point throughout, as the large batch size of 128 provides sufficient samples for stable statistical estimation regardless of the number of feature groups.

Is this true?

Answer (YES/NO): NO